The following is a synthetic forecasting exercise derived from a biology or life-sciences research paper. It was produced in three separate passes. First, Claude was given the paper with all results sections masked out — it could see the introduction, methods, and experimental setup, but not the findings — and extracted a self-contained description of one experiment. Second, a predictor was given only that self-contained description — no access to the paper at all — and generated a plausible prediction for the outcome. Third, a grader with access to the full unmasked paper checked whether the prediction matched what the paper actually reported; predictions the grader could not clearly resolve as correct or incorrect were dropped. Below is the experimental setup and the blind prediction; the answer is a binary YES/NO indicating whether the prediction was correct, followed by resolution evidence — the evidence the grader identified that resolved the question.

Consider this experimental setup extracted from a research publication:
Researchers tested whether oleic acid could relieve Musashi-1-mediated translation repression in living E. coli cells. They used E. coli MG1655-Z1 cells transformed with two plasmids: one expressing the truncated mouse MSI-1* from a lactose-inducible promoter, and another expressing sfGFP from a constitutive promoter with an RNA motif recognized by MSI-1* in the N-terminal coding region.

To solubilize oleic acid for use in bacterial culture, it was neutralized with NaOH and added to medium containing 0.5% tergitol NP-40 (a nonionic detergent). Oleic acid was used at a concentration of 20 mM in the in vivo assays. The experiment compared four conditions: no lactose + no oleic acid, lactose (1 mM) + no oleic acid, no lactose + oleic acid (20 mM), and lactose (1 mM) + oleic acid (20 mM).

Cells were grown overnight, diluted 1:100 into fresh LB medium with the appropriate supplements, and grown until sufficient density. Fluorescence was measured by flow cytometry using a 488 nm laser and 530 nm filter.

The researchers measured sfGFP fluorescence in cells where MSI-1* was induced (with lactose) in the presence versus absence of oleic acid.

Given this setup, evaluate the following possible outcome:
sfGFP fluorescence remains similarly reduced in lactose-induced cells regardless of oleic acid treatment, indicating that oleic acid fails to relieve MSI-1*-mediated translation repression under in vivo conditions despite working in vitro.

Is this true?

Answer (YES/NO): NO